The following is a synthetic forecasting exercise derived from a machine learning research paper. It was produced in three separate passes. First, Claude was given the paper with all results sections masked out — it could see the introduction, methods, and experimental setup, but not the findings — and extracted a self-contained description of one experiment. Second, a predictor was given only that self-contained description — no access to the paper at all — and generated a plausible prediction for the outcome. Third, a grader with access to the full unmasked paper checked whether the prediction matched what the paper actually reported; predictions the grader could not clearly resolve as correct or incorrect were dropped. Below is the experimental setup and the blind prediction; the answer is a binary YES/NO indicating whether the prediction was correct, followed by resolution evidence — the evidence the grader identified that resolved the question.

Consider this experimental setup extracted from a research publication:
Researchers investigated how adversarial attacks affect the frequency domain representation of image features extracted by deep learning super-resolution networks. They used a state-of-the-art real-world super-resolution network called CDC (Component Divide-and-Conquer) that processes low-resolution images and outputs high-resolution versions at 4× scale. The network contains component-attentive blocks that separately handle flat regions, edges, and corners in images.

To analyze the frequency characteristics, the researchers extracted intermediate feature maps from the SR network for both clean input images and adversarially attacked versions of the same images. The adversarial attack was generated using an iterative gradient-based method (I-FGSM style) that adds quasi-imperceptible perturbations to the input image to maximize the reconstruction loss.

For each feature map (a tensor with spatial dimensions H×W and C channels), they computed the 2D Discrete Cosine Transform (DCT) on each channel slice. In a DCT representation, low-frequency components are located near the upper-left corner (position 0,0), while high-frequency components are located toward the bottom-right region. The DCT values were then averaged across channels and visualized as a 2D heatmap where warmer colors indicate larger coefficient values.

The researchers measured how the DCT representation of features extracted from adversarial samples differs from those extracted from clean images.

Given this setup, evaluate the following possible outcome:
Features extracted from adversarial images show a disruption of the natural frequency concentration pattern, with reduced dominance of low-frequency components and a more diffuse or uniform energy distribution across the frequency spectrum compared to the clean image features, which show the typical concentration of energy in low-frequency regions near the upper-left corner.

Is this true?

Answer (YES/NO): NO